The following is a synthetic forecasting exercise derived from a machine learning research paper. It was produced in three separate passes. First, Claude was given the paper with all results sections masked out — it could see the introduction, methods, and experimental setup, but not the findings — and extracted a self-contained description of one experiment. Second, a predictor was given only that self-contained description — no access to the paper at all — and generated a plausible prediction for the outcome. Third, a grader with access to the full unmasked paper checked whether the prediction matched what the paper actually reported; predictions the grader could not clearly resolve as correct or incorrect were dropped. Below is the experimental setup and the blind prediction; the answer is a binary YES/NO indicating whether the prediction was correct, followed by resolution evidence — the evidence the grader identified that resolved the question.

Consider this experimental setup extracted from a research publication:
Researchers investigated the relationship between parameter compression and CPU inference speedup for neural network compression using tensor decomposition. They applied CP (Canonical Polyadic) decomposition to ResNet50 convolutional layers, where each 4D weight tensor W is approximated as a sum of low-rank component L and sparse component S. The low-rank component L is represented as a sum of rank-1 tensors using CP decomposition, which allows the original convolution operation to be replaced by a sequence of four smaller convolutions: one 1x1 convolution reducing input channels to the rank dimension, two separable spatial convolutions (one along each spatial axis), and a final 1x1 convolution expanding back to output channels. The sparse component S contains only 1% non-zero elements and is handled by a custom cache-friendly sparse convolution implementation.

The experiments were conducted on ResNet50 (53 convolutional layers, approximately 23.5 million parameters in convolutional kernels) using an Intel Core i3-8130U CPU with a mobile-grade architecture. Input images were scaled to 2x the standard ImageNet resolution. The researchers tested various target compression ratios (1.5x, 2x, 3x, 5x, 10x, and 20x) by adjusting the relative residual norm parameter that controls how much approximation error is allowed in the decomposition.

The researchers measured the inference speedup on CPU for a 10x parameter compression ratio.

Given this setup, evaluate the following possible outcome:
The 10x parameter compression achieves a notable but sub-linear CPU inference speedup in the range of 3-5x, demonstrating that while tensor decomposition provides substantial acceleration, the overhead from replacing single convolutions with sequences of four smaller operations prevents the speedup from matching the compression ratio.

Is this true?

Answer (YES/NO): NO